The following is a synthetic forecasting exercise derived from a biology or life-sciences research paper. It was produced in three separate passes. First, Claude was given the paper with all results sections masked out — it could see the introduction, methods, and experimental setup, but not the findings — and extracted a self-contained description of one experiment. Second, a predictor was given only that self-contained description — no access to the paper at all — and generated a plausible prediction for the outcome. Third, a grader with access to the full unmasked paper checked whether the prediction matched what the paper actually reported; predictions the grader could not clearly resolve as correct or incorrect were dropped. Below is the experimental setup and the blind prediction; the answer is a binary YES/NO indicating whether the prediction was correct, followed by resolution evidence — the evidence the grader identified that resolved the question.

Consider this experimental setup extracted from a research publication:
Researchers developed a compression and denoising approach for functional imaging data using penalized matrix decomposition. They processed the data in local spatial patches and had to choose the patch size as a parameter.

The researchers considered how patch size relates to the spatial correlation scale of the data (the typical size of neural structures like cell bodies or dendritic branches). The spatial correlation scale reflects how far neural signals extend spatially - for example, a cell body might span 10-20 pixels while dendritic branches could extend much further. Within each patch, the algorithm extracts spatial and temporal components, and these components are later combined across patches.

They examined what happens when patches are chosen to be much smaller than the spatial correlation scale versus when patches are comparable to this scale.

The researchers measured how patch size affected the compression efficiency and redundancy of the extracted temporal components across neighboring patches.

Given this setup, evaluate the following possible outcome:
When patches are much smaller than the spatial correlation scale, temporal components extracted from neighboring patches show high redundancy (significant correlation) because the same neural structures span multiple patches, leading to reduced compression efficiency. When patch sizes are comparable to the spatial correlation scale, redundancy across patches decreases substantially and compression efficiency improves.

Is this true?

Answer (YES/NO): YES